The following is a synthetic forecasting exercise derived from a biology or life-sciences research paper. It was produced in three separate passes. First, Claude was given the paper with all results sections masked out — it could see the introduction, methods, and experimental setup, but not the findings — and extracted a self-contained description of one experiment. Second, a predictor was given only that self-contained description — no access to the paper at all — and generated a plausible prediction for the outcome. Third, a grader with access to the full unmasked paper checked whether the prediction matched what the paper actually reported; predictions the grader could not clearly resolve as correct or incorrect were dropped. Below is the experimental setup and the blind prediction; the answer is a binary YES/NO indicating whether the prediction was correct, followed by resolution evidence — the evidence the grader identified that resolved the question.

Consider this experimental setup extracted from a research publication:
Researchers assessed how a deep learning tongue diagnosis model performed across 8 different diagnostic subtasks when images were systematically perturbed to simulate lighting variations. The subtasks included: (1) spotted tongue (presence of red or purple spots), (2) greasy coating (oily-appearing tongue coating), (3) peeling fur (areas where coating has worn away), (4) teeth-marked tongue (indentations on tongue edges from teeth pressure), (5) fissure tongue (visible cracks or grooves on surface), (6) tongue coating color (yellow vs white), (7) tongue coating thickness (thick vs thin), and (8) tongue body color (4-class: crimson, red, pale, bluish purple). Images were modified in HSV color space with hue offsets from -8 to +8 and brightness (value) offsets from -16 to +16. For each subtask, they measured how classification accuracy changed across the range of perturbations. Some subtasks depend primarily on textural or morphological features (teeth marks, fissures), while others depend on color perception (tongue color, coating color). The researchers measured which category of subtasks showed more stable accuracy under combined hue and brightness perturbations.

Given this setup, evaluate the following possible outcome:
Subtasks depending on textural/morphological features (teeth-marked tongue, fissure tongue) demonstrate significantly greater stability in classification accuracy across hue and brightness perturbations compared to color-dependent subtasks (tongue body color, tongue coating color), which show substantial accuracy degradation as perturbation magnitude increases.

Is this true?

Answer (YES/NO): NO